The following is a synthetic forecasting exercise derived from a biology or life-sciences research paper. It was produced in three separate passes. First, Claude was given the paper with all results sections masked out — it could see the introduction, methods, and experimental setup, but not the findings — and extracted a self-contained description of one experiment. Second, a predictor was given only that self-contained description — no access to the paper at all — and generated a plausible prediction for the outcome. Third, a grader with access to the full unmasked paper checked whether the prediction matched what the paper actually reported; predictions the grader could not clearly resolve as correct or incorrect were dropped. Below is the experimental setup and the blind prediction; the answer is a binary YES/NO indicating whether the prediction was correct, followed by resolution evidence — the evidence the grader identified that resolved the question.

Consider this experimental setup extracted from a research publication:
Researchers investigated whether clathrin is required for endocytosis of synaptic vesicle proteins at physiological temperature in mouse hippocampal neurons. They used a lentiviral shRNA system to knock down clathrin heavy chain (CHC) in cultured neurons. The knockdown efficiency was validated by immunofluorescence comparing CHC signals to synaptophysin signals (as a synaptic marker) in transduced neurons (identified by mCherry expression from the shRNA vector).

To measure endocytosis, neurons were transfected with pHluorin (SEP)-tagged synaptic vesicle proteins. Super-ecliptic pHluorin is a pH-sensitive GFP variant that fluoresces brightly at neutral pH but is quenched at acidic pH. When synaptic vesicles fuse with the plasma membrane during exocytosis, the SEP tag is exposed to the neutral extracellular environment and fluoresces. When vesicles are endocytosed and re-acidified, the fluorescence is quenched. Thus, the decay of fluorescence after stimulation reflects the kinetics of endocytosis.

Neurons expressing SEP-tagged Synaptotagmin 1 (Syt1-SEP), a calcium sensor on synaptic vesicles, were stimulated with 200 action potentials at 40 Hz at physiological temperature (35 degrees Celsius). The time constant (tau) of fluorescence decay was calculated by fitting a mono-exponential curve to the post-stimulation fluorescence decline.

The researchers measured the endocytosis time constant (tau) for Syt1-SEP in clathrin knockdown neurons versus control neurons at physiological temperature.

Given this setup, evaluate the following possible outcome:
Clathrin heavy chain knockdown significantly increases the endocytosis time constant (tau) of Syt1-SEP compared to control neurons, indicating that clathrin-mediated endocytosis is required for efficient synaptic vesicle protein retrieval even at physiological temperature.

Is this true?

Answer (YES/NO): NO